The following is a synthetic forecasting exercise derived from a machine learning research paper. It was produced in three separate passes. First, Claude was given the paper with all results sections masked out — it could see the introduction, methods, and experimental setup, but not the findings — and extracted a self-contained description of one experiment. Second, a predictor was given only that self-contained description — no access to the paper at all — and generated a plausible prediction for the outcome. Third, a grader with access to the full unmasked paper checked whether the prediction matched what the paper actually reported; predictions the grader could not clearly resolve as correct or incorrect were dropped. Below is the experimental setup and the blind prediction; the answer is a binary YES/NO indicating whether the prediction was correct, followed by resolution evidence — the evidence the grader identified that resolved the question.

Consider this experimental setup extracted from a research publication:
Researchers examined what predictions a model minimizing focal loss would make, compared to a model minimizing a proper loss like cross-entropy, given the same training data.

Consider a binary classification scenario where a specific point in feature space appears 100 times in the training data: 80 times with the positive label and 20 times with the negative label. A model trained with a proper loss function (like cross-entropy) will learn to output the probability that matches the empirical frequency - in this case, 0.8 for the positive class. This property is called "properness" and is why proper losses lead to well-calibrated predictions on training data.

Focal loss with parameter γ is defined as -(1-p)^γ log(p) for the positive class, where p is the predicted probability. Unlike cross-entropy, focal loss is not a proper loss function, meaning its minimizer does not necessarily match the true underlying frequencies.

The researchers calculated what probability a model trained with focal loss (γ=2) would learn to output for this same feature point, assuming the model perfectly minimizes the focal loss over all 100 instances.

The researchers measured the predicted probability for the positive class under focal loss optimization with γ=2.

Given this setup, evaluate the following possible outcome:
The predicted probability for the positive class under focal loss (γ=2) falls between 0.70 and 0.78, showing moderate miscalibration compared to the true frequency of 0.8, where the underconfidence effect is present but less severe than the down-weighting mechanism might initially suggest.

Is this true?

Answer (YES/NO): NO